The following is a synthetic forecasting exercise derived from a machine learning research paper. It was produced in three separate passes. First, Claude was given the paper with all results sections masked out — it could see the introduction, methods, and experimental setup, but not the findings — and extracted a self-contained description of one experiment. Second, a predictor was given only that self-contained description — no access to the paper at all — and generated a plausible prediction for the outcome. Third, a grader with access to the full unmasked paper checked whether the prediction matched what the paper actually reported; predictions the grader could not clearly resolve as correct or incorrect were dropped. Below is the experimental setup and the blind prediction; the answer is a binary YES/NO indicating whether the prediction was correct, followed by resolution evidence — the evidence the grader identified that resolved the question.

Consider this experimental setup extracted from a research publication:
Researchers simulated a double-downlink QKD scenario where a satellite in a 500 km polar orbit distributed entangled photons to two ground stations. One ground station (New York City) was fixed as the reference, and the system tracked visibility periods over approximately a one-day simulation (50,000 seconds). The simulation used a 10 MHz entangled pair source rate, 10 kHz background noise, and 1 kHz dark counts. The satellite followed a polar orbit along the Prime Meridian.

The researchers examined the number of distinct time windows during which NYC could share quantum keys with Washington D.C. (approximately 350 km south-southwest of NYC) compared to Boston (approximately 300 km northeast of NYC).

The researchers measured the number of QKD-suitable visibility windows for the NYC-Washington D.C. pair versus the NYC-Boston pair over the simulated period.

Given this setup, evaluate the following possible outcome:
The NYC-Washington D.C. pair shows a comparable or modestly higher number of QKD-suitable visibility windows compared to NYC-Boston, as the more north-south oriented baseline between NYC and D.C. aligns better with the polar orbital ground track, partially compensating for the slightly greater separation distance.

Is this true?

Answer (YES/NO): NO